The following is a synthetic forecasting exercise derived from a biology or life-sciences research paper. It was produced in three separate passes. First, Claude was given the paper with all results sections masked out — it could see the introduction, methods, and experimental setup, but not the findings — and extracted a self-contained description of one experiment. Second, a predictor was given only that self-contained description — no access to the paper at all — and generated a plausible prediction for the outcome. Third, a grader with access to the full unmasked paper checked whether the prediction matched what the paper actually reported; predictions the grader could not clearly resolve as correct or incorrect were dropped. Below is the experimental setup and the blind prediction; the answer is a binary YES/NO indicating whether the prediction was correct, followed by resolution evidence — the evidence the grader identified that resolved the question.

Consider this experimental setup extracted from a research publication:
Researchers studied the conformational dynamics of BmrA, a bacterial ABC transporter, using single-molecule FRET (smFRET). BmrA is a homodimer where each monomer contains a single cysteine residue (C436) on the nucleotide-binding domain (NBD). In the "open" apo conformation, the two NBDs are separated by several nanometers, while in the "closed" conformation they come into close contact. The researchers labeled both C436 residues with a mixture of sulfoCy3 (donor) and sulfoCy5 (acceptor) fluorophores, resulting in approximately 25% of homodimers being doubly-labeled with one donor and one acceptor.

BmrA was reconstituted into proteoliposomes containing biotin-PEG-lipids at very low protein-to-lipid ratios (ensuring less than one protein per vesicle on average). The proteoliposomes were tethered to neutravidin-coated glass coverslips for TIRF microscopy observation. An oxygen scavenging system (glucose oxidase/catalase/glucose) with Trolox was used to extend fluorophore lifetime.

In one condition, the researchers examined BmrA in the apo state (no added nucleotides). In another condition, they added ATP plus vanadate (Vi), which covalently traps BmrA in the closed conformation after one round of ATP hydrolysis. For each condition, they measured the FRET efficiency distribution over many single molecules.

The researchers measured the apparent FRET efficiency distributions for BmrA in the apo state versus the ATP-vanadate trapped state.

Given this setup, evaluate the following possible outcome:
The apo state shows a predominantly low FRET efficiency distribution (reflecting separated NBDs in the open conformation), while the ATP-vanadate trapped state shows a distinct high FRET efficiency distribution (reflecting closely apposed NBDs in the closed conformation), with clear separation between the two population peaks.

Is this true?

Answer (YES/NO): NO